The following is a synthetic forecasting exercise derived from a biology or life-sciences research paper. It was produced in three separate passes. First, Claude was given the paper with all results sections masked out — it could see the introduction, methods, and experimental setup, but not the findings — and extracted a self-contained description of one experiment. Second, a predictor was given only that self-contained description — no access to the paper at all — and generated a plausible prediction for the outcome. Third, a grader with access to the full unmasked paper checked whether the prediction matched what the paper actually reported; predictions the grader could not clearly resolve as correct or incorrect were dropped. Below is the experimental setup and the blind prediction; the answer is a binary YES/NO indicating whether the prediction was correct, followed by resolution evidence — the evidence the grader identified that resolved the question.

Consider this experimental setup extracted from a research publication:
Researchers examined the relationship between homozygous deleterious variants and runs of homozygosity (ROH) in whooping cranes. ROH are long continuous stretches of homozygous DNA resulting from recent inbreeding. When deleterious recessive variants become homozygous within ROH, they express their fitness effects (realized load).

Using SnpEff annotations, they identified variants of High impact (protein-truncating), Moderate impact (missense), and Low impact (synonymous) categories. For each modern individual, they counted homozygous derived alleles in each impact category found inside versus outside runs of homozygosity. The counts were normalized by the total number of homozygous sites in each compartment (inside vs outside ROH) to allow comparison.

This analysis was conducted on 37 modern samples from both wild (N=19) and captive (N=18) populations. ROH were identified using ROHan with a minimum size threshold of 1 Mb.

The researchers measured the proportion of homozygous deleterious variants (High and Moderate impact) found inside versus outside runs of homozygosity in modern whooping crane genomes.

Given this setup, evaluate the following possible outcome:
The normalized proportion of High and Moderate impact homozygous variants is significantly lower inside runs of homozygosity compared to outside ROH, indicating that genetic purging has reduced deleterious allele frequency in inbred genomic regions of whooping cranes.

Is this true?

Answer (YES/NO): NO